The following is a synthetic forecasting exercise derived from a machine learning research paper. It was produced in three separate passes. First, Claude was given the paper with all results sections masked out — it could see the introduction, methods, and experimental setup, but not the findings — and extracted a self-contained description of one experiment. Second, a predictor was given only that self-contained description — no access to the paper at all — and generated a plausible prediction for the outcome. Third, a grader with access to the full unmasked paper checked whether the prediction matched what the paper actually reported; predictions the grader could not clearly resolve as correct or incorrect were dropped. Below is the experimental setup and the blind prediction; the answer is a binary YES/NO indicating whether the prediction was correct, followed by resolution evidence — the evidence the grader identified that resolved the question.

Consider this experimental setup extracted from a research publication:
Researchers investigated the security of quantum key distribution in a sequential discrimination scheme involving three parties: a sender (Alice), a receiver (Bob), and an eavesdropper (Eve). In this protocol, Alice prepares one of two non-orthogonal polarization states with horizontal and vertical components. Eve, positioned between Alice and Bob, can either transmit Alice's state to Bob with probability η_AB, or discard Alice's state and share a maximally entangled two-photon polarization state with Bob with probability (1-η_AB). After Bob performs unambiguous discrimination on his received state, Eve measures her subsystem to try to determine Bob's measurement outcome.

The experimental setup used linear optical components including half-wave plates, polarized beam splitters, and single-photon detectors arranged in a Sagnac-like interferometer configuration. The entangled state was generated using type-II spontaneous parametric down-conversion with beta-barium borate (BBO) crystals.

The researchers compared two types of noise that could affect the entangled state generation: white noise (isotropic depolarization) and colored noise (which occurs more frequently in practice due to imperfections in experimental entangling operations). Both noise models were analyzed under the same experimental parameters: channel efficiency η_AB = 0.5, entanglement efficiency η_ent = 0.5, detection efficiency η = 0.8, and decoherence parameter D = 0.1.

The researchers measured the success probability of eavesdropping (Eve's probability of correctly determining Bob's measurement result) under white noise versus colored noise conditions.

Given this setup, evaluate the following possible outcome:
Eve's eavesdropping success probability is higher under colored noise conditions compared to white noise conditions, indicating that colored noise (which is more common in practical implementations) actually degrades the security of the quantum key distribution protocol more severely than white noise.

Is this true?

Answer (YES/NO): NO